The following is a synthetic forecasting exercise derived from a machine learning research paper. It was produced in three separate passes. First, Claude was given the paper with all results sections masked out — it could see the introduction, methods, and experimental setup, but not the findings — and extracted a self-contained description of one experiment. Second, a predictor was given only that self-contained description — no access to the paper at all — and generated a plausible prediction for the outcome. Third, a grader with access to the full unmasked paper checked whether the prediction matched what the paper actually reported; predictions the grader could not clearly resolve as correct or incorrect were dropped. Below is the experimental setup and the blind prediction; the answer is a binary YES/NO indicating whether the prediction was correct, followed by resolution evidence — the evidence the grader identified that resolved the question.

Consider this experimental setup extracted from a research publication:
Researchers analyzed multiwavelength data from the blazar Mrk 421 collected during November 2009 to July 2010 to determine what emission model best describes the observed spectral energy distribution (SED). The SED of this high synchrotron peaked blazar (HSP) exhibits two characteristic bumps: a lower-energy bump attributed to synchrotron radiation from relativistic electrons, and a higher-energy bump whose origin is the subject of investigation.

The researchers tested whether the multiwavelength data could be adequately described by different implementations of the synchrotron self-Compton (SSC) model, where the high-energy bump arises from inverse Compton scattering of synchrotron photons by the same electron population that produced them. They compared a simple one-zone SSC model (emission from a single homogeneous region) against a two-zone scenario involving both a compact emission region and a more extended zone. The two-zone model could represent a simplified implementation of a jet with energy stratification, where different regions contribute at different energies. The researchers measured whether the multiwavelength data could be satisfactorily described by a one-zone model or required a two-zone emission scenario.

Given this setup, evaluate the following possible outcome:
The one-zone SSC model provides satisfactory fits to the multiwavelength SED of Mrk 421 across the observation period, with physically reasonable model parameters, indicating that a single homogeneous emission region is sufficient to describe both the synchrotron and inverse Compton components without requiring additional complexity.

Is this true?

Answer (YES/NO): NO